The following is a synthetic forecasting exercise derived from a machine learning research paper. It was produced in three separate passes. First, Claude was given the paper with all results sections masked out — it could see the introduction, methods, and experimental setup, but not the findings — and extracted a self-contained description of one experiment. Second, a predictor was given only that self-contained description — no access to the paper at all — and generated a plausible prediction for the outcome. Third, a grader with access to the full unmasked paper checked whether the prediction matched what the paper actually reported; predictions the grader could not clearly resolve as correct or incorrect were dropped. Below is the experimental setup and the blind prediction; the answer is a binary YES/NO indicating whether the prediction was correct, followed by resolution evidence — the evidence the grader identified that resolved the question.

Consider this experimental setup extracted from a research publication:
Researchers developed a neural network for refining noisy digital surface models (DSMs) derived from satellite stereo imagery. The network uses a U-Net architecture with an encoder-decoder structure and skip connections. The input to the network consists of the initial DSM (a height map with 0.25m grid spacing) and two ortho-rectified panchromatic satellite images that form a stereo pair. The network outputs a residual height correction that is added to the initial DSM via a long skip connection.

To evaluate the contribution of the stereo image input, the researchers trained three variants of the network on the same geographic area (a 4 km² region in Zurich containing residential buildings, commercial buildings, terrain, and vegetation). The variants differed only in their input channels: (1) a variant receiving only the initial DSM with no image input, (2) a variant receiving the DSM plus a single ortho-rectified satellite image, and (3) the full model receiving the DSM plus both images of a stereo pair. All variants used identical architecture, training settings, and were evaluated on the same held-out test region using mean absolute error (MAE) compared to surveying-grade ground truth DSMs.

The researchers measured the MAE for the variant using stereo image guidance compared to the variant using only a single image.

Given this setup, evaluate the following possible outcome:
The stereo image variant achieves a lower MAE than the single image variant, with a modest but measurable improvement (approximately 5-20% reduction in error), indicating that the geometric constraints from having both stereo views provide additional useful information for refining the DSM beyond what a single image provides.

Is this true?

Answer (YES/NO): NO